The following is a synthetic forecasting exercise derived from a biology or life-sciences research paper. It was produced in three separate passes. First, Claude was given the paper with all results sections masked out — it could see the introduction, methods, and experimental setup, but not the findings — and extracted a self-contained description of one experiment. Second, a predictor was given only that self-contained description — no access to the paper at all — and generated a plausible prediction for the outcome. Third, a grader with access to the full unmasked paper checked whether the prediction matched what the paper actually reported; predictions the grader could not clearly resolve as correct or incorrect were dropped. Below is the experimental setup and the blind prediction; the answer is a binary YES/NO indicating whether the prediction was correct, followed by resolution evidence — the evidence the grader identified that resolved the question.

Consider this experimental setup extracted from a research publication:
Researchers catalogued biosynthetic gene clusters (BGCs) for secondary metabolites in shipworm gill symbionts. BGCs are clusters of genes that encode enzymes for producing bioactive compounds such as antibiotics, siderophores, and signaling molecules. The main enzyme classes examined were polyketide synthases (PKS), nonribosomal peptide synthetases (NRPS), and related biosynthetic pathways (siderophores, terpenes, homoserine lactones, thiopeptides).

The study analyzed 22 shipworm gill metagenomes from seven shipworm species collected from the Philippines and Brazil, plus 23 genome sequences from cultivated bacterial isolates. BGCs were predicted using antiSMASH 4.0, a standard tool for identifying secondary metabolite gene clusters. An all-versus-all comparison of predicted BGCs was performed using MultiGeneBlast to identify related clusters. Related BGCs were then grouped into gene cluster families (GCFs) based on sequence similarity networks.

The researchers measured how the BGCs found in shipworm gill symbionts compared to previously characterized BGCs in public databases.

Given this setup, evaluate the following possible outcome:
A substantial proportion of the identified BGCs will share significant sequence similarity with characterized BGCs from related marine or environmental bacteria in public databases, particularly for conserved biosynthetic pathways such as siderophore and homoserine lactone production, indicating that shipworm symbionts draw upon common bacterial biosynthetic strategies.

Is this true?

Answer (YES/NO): NO